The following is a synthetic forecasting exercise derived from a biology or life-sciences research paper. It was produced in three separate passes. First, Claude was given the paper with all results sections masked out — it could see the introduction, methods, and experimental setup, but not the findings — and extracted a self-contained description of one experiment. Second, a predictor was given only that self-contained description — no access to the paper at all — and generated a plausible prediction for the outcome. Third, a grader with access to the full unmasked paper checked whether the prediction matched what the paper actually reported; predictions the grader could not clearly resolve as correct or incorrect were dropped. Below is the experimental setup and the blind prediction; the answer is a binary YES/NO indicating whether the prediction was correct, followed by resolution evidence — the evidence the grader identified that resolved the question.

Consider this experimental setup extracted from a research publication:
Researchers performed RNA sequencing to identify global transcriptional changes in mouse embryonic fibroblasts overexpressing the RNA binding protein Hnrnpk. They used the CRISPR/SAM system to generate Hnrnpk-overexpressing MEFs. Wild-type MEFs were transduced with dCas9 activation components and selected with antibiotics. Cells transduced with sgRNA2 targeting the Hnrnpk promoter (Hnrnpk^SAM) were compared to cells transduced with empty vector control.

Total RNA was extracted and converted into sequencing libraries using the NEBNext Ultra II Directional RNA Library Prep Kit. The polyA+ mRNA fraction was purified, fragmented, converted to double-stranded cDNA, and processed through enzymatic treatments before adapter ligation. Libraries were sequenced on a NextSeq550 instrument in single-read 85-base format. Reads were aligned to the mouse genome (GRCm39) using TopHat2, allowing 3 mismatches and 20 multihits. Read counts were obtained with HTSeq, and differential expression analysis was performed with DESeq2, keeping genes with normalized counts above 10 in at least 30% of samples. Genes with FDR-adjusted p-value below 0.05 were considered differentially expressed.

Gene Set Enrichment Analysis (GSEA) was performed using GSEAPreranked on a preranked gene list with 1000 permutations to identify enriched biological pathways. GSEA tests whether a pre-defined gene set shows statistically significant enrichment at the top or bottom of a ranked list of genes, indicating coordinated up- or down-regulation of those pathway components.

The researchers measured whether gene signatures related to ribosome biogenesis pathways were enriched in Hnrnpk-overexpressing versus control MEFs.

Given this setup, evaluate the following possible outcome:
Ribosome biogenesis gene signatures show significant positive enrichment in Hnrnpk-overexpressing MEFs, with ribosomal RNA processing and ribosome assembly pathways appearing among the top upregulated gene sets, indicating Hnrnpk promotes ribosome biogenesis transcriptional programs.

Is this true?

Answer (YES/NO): NO